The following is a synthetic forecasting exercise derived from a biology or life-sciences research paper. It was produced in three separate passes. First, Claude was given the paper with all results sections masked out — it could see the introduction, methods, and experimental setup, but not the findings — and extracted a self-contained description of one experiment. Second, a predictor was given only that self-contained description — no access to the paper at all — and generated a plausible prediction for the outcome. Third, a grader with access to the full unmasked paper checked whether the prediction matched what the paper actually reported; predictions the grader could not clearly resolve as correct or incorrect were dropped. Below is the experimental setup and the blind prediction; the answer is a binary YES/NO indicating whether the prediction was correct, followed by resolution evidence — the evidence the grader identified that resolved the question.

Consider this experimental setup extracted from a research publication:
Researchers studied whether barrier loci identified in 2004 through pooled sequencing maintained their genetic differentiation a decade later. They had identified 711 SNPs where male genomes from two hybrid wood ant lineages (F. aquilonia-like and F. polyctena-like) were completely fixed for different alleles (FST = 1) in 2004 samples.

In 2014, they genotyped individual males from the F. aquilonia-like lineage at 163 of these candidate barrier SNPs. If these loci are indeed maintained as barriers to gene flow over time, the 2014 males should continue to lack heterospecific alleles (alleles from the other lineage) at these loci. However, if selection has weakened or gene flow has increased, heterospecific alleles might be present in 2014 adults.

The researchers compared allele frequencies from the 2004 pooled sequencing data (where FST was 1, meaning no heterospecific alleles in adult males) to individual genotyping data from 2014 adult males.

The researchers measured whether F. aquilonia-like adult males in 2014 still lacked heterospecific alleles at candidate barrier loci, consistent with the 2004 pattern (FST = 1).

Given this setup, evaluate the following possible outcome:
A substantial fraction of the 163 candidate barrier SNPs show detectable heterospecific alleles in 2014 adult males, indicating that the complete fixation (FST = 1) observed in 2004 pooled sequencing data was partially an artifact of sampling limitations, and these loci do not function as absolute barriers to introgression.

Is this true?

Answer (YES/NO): NO